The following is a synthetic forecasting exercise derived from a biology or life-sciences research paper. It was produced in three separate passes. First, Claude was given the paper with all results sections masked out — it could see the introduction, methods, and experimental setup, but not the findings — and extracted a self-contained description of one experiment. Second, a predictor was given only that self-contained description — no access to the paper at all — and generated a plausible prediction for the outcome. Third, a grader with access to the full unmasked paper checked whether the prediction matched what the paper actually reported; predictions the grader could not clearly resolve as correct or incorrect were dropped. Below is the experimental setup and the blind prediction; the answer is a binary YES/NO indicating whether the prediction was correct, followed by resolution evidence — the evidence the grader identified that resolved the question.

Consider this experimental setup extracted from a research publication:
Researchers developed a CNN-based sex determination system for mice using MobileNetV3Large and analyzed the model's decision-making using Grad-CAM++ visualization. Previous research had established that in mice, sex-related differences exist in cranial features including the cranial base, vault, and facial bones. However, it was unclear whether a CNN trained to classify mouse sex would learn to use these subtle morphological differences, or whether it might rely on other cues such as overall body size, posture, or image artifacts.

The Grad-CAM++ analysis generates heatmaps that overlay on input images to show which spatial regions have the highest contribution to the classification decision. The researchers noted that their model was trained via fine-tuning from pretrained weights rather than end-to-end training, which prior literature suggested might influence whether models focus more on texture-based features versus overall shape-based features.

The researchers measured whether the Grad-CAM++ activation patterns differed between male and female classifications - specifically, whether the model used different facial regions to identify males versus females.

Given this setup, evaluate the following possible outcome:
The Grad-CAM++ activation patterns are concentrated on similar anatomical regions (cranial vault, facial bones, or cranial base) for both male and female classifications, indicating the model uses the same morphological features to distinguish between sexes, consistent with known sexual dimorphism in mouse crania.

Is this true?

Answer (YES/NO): YES